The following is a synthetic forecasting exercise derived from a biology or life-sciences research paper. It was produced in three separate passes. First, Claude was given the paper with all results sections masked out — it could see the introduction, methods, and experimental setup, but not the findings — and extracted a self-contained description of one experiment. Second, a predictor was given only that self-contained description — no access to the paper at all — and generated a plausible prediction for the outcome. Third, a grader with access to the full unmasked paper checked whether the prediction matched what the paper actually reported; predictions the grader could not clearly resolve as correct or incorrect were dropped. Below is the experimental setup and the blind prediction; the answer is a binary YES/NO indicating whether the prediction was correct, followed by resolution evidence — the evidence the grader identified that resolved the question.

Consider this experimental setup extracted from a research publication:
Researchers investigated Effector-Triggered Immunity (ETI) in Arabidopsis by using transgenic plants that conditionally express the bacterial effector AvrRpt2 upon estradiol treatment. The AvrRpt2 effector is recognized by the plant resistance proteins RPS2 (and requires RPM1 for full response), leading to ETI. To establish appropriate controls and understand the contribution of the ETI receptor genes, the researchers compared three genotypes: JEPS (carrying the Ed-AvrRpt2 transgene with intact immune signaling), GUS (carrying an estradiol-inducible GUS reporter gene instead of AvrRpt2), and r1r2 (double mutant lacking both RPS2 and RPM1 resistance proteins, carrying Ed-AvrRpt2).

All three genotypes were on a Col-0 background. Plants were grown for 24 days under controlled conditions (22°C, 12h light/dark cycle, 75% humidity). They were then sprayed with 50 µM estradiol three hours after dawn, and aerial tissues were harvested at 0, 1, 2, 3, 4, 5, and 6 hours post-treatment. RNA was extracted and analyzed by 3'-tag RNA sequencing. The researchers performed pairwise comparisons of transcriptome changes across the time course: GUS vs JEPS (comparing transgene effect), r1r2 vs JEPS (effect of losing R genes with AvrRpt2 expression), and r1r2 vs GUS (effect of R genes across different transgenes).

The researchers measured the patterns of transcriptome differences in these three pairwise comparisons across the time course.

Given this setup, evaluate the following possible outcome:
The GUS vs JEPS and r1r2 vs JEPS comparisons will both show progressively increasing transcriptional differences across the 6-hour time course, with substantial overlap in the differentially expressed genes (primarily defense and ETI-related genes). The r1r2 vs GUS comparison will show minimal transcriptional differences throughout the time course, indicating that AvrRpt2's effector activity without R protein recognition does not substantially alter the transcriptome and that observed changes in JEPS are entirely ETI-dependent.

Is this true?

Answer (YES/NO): NO